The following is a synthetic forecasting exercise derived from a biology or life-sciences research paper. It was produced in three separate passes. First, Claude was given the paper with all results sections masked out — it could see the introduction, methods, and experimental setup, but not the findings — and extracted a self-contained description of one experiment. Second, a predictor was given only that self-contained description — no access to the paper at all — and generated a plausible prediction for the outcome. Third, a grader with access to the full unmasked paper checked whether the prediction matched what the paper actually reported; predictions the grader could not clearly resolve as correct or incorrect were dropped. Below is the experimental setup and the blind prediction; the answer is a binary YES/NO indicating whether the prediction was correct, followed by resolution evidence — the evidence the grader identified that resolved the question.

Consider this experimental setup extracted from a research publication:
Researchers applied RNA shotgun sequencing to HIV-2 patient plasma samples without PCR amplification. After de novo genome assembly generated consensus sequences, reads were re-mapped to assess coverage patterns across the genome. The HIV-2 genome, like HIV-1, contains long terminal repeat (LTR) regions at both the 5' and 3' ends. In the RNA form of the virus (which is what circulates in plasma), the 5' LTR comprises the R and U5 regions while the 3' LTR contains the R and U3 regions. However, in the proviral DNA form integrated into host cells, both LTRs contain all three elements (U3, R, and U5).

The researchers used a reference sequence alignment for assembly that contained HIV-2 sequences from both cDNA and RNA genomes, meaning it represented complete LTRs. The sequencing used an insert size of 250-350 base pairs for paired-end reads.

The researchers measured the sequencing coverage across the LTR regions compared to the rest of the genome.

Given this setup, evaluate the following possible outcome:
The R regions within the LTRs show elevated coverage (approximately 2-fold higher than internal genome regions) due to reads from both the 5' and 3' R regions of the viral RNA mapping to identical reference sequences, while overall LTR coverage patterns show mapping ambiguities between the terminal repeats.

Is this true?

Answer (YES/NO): NO